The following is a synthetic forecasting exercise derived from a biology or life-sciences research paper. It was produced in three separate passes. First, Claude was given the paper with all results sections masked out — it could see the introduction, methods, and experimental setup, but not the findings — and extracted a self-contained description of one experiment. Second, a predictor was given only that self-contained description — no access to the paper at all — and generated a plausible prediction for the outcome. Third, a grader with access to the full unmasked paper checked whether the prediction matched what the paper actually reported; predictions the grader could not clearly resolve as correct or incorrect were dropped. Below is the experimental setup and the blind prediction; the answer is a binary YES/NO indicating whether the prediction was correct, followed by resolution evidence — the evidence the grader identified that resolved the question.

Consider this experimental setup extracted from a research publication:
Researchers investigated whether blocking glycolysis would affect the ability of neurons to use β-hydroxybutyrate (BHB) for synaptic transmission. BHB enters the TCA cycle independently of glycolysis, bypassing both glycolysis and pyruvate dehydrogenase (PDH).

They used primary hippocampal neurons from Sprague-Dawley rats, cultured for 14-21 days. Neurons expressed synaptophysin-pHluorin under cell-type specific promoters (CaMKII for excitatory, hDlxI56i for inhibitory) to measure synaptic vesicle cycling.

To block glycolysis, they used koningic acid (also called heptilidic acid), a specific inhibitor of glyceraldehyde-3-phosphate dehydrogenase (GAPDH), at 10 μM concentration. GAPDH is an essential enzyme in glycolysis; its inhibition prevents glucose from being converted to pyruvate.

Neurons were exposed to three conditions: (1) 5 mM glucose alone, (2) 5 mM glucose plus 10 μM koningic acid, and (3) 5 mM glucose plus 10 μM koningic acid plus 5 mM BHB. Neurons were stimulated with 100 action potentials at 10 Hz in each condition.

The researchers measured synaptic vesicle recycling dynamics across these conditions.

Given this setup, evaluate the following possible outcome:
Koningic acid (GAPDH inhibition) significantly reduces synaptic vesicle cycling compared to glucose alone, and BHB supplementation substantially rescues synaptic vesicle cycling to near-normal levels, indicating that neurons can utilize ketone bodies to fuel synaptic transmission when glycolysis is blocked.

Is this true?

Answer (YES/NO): YES